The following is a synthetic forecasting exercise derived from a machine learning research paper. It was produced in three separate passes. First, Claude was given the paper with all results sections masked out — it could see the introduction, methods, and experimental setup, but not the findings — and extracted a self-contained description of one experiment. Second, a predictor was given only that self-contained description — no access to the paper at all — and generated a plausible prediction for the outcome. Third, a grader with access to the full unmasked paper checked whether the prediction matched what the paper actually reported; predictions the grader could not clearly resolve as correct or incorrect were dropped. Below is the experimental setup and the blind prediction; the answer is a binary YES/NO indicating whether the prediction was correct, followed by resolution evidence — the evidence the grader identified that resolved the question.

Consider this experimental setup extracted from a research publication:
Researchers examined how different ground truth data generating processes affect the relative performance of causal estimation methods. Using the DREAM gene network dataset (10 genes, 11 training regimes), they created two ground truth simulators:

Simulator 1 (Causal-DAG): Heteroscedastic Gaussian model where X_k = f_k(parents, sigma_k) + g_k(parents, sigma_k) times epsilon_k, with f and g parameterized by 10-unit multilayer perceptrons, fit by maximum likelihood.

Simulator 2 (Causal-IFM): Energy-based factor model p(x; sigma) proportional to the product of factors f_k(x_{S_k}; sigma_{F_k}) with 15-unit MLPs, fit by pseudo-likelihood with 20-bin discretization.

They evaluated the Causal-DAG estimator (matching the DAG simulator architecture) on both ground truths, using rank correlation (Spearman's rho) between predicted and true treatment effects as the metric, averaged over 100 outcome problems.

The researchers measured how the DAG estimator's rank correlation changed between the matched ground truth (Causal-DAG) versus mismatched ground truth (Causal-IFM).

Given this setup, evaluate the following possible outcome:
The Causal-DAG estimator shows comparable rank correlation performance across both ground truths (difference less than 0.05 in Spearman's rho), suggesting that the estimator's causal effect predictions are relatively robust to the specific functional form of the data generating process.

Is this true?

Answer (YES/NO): NO